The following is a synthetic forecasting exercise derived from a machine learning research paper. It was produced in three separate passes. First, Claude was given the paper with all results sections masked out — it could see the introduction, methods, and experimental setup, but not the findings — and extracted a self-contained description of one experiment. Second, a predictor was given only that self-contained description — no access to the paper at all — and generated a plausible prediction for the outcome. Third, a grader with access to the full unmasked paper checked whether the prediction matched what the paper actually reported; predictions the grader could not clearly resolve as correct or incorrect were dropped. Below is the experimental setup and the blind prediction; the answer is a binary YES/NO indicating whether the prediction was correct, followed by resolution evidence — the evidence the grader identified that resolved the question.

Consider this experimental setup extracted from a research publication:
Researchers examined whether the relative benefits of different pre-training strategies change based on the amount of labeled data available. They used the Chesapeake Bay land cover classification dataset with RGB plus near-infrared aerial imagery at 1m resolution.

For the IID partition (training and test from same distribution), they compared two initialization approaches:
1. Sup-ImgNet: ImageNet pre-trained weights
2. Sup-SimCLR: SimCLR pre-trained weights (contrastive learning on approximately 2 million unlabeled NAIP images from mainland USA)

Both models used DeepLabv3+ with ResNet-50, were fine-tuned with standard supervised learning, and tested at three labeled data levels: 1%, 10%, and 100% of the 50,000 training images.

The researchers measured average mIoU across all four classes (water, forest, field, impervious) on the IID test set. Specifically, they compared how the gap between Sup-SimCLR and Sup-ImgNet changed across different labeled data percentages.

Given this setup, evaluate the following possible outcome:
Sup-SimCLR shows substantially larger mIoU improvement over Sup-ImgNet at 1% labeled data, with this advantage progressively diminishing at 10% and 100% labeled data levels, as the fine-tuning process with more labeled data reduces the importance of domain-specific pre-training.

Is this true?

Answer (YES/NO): NO